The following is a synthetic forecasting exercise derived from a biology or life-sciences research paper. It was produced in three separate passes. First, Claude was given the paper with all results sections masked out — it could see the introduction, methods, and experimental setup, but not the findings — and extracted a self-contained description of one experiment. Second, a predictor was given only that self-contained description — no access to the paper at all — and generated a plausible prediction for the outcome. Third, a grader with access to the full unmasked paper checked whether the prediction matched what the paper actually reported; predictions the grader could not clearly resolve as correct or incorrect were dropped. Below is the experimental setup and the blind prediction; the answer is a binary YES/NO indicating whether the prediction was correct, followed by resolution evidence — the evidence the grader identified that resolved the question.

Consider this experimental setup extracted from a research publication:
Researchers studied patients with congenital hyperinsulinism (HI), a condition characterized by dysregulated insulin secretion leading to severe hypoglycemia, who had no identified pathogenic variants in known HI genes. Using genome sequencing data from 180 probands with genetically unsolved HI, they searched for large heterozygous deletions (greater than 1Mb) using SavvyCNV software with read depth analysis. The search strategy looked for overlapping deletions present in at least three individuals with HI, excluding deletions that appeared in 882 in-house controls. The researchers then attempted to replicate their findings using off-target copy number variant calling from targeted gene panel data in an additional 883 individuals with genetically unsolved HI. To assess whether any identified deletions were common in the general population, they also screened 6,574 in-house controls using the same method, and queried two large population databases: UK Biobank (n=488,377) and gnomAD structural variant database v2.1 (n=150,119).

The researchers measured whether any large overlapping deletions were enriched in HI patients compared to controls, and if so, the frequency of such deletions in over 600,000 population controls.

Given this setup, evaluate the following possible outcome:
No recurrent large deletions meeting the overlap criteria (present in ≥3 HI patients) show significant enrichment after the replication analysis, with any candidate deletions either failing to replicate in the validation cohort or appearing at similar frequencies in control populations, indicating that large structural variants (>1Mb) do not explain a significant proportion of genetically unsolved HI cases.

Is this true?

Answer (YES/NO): NO